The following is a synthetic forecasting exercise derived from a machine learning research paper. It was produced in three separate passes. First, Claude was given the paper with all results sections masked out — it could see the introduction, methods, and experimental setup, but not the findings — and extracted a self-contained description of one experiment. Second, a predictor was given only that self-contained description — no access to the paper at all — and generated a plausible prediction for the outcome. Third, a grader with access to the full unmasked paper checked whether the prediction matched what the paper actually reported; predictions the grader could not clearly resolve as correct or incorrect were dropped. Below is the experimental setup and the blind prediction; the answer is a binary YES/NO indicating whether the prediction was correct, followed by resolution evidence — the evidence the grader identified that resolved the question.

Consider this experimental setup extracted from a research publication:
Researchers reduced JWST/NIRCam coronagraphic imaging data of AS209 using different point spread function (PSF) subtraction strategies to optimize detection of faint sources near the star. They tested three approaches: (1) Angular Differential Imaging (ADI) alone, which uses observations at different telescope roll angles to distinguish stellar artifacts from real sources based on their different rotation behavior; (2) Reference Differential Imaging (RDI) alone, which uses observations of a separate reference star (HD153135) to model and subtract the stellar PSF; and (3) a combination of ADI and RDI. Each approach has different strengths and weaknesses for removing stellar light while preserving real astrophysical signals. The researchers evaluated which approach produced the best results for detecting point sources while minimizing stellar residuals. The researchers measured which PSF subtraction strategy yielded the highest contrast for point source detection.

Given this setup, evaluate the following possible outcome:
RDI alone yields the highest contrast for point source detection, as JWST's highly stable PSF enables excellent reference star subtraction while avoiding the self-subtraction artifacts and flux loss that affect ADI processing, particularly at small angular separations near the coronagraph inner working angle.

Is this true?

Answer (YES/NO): NO